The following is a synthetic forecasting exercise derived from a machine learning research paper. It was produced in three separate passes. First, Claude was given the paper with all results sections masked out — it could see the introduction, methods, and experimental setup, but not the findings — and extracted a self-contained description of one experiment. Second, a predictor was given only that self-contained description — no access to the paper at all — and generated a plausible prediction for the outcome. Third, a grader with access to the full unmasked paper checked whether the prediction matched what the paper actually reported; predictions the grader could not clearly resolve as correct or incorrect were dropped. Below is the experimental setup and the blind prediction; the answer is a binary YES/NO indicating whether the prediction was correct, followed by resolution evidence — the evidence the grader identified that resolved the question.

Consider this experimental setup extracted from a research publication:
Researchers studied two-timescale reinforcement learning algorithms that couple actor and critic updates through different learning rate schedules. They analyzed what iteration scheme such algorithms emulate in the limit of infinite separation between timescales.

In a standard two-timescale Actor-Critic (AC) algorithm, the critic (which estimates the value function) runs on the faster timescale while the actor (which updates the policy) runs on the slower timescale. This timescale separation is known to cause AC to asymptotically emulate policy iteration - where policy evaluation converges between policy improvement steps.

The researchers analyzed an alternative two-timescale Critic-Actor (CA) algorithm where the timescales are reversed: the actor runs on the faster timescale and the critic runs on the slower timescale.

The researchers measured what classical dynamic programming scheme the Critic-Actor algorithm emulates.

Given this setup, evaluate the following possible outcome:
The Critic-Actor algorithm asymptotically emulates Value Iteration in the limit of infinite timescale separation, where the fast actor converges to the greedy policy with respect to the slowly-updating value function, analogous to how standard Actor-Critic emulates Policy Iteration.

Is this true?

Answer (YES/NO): YES